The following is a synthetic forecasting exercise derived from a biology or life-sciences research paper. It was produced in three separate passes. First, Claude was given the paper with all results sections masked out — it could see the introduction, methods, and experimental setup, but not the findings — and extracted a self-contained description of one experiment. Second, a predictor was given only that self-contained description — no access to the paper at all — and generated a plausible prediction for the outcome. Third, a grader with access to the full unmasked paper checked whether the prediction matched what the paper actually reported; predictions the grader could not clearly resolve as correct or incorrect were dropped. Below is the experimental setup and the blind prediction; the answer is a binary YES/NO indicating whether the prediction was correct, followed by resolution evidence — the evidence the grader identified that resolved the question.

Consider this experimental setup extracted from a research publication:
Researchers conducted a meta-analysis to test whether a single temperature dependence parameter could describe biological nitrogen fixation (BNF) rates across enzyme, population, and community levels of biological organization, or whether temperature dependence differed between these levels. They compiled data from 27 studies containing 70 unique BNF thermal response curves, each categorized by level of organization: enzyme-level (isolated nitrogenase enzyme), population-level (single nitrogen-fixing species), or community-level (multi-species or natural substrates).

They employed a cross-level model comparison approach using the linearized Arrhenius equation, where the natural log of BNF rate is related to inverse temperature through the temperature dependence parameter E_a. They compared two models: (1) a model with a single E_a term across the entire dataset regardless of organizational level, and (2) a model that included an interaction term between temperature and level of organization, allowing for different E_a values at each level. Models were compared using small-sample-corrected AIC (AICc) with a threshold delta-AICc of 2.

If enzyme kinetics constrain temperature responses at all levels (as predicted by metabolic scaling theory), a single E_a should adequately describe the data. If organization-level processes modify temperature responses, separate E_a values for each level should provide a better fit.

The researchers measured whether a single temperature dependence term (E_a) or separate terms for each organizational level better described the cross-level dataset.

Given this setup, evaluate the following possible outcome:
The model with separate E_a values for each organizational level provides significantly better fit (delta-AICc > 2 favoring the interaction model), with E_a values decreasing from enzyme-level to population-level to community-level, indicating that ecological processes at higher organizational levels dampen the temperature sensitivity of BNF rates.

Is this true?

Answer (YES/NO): NO